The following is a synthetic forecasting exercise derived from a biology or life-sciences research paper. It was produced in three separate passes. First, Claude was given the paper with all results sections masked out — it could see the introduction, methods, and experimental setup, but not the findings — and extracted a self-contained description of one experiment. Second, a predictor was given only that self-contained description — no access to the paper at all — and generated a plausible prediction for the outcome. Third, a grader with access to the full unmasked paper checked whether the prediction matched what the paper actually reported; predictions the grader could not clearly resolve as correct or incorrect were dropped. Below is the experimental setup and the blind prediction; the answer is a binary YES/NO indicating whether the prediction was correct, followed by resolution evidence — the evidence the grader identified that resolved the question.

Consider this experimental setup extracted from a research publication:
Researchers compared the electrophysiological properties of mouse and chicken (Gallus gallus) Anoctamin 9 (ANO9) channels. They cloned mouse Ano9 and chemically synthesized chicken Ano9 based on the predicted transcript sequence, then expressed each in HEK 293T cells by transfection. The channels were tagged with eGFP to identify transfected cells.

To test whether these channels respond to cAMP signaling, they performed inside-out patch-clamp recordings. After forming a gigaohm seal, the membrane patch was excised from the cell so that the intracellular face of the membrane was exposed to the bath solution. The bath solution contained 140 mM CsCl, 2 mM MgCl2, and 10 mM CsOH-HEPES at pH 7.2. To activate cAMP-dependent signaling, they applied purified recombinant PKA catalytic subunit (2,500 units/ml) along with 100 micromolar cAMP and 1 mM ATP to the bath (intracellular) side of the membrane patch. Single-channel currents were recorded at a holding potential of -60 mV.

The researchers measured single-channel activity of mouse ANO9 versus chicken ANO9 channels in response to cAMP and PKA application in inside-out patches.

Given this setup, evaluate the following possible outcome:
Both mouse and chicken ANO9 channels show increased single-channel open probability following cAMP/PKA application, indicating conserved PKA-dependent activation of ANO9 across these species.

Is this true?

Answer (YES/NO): NO